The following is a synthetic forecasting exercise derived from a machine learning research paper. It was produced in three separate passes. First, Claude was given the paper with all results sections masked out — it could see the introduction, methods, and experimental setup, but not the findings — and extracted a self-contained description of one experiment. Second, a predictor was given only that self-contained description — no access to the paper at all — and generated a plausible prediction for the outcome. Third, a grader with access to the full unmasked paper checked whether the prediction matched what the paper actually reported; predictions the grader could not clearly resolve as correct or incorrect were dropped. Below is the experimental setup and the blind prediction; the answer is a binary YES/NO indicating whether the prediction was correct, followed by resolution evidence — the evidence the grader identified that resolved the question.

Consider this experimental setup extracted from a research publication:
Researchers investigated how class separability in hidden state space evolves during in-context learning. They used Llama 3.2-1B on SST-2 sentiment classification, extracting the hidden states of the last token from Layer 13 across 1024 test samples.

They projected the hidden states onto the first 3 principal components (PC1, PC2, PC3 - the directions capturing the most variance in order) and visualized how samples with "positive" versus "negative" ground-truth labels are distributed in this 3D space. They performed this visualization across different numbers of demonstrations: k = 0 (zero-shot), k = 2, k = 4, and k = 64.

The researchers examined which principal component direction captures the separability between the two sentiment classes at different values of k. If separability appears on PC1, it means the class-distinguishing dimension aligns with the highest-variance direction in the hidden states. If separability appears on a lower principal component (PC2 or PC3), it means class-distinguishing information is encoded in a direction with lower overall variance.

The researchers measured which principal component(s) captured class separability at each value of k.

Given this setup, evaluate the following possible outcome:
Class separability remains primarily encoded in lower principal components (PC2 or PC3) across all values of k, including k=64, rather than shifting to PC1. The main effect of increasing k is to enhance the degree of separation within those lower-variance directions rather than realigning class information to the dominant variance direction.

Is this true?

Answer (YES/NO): NO